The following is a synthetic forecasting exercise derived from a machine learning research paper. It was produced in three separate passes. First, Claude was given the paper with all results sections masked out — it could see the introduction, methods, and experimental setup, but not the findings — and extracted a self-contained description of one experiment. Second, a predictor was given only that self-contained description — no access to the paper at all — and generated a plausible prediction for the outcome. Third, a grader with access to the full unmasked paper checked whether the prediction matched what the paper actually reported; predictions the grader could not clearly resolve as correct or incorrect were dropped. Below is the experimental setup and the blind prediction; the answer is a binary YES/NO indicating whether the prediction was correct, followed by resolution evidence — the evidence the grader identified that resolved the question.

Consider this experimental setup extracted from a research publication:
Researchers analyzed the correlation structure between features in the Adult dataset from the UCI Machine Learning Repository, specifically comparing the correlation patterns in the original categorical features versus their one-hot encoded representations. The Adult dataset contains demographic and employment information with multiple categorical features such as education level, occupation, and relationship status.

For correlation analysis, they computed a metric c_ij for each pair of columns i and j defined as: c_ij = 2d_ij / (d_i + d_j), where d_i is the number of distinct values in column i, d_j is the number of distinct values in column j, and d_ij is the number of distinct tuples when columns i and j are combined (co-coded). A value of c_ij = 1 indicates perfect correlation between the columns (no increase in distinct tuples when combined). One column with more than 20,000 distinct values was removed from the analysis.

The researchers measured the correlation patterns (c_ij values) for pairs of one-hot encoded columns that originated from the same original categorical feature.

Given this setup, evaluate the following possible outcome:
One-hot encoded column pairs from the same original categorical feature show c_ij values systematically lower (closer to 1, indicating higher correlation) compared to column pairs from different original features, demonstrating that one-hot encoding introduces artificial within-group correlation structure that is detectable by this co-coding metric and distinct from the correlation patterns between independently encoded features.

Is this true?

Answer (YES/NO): YES